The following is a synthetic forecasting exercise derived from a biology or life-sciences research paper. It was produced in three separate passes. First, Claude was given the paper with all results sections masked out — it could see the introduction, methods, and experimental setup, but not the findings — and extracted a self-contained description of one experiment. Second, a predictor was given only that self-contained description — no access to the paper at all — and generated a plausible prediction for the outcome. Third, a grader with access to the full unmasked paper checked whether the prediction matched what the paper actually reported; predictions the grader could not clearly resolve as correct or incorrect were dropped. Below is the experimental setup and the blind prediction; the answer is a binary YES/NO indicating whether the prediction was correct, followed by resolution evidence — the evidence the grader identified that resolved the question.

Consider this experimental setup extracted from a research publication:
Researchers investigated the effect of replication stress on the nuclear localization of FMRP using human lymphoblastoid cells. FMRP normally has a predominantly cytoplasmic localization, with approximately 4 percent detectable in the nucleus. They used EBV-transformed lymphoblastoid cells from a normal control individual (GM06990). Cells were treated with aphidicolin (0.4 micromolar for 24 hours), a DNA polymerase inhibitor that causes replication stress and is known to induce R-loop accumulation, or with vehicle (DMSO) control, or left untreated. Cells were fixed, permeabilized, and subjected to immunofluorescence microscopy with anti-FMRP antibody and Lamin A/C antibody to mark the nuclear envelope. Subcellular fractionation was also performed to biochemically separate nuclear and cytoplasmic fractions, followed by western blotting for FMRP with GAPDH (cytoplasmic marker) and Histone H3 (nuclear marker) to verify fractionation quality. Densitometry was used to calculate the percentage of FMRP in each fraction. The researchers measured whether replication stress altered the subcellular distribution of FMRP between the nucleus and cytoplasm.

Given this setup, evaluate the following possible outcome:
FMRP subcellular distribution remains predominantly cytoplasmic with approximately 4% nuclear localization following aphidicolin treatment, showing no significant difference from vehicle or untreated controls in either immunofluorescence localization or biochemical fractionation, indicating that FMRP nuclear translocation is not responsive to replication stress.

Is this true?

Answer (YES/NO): NO